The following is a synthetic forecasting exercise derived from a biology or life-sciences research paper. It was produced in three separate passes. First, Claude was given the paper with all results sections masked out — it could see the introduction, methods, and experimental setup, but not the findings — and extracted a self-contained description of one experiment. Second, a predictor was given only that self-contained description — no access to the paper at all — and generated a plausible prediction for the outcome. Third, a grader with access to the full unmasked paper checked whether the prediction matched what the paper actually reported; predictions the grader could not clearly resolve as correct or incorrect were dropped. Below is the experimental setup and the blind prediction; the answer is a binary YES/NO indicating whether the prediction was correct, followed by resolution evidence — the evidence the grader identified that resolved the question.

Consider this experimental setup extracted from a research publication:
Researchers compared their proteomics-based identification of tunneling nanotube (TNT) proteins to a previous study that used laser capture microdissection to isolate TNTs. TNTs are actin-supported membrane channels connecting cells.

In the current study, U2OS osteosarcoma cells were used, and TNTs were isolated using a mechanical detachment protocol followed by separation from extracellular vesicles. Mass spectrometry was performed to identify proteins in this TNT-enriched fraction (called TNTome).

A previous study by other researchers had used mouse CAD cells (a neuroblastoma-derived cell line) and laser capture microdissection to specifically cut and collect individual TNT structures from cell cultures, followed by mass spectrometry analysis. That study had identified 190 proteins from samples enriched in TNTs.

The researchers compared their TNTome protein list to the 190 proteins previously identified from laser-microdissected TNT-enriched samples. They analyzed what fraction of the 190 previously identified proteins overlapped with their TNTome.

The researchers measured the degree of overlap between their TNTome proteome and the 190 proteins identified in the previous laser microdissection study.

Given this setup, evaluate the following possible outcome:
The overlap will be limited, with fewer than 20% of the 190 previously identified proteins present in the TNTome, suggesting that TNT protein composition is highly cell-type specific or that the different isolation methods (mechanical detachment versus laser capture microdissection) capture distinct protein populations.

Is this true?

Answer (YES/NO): NO